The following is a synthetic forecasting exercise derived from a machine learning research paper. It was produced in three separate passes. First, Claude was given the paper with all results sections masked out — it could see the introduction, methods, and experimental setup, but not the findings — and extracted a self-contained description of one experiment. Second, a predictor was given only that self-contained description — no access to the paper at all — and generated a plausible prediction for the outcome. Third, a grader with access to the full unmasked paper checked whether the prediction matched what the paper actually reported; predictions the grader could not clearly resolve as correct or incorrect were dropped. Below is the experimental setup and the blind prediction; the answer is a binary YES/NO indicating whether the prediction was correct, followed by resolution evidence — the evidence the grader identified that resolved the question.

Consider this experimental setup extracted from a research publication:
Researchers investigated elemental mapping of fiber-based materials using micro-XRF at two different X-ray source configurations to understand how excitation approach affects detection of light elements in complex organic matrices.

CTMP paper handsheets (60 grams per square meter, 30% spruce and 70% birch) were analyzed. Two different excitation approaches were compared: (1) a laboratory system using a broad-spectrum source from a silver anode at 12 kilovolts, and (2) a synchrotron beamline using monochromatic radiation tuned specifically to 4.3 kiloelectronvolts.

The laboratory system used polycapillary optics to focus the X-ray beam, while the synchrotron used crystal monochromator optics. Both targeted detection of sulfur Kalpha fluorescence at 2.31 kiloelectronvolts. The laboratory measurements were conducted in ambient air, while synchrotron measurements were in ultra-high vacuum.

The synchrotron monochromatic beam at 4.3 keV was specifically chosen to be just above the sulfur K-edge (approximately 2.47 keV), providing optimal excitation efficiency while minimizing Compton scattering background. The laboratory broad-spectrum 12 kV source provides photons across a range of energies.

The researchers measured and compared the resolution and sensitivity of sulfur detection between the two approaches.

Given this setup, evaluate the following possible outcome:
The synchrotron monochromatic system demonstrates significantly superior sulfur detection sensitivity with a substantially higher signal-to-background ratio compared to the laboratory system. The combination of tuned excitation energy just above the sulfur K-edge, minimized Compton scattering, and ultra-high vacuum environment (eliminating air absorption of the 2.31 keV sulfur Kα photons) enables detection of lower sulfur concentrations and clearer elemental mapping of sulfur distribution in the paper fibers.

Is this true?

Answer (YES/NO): NO